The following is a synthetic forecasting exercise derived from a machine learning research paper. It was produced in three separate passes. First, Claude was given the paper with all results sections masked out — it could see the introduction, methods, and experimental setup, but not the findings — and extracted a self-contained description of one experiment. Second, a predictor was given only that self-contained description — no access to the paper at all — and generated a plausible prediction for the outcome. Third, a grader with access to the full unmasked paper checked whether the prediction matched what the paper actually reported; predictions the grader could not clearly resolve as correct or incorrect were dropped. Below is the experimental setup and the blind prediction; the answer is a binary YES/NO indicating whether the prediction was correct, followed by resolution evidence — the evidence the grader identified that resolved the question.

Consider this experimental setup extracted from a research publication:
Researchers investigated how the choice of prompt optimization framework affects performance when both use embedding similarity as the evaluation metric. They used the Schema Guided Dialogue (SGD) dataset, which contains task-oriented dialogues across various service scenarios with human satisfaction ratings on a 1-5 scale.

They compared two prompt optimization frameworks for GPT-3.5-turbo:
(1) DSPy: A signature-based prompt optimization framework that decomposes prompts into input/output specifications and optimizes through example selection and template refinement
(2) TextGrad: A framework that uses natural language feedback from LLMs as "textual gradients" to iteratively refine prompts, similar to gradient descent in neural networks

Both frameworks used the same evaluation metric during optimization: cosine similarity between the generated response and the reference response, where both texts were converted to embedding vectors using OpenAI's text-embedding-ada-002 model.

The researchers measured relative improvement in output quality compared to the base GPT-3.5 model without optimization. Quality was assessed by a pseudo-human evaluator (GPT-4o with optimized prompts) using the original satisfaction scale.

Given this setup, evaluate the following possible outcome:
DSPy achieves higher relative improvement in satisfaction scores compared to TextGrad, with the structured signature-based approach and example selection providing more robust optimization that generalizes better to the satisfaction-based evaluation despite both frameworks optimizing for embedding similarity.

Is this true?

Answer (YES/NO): NO